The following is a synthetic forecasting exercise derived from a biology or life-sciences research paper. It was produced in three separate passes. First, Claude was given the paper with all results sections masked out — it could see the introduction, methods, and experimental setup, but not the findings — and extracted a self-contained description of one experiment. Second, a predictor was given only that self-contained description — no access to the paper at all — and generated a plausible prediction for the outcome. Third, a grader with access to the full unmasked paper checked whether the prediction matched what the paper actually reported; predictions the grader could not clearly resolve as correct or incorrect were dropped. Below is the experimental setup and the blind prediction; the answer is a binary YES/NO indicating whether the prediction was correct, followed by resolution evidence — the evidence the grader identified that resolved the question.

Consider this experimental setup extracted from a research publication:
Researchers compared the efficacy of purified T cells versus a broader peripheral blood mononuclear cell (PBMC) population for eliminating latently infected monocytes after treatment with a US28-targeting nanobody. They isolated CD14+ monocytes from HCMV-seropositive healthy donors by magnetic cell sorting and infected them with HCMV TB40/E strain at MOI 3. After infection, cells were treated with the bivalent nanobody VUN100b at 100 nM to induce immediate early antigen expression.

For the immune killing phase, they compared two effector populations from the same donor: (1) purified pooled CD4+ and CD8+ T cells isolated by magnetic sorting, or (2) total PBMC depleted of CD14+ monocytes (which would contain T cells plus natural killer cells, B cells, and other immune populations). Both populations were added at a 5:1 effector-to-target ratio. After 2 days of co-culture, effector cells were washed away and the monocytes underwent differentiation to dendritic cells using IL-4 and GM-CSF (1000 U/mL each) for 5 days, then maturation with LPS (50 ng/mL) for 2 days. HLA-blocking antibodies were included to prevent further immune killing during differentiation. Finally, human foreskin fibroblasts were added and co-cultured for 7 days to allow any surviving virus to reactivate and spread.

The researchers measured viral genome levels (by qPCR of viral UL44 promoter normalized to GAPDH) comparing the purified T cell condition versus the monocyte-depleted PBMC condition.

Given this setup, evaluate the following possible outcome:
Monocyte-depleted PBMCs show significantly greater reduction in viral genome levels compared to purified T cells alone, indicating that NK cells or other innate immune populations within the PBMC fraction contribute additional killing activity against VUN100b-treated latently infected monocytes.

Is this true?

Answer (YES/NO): NO